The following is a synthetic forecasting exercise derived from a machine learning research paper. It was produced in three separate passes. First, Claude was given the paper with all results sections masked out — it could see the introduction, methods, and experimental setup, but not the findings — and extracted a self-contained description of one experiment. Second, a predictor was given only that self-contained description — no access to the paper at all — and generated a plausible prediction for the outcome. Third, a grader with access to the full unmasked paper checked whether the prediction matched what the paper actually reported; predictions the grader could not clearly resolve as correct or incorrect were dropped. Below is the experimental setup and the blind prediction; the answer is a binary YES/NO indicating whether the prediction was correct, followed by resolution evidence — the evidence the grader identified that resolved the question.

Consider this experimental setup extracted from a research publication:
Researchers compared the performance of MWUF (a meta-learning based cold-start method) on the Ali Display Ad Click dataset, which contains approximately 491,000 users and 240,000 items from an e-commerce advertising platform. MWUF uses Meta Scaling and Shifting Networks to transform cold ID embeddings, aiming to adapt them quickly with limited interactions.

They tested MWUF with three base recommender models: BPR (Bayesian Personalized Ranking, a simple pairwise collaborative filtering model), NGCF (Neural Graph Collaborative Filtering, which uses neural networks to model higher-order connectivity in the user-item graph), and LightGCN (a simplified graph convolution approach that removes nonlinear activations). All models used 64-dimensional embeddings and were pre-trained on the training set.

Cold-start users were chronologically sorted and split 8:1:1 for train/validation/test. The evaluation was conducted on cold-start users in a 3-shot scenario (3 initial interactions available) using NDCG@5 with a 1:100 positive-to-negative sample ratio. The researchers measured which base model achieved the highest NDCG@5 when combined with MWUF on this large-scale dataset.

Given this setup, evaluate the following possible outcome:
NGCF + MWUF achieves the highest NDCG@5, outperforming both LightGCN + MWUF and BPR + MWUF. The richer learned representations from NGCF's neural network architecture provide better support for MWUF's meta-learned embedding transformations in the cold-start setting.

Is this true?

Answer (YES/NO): NO